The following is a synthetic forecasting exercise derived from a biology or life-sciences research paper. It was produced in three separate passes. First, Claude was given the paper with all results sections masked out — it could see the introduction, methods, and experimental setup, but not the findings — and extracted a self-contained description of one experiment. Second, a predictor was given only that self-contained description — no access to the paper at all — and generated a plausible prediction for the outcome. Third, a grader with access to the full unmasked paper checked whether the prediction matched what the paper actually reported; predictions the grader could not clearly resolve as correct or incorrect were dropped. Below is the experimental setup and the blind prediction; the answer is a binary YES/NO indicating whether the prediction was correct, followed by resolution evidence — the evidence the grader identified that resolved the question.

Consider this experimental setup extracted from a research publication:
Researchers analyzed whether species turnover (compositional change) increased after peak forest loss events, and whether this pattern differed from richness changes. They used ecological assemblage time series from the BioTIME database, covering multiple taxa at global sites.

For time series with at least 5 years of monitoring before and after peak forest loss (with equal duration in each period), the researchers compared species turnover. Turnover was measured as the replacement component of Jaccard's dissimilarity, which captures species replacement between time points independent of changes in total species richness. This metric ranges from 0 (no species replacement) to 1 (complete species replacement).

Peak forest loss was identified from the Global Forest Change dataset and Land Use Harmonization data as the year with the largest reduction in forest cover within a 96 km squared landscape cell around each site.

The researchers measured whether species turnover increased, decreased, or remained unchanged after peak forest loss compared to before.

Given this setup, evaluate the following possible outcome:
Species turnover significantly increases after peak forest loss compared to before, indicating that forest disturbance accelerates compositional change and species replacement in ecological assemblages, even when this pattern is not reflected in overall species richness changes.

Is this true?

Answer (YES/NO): NO